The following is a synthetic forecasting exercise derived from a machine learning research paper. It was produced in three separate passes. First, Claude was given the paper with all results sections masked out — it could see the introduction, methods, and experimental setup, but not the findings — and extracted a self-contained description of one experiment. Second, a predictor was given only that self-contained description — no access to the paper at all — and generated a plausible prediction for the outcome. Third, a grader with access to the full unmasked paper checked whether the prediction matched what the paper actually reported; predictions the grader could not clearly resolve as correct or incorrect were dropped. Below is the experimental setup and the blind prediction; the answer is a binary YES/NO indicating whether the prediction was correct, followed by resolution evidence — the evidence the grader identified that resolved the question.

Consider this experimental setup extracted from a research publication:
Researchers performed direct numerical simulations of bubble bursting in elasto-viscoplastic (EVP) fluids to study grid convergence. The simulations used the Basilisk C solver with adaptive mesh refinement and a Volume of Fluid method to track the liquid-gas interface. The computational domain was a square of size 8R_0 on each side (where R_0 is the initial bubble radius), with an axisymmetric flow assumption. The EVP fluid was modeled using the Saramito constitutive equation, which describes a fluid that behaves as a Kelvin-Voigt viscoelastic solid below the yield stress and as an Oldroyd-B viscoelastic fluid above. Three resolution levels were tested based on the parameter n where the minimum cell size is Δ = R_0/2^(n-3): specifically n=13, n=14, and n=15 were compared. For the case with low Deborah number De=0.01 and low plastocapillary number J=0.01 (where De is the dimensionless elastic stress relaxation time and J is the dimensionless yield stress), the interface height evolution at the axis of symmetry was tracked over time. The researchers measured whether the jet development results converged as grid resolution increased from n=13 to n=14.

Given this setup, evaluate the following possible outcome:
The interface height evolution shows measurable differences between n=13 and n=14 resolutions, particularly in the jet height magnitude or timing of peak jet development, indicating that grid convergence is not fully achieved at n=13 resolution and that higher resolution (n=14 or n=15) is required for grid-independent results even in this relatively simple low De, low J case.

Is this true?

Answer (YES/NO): NO